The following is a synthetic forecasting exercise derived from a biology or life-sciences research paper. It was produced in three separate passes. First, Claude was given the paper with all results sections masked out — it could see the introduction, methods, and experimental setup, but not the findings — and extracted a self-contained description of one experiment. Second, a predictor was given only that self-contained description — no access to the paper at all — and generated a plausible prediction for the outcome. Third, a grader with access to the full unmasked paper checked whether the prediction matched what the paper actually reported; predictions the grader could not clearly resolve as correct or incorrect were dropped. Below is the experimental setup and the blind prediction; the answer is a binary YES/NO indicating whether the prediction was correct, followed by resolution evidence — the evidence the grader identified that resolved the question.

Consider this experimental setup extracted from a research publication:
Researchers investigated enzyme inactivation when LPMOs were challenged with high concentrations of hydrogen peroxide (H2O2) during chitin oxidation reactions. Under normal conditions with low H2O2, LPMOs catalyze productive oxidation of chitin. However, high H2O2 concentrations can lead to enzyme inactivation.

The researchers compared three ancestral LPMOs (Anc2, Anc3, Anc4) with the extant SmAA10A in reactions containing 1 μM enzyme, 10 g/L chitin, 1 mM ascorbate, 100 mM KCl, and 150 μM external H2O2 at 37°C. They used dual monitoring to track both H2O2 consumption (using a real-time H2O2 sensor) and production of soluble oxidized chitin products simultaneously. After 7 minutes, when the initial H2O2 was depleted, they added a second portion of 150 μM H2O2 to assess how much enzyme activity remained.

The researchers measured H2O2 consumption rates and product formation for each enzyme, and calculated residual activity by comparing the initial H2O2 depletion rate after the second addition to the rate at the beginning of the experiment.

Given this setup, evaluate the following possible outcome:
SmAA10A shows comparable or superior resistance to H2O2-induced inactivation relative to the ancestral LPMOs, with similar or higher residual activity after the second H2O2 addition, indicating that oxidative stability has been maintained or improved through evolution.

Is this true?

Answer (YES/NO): YES